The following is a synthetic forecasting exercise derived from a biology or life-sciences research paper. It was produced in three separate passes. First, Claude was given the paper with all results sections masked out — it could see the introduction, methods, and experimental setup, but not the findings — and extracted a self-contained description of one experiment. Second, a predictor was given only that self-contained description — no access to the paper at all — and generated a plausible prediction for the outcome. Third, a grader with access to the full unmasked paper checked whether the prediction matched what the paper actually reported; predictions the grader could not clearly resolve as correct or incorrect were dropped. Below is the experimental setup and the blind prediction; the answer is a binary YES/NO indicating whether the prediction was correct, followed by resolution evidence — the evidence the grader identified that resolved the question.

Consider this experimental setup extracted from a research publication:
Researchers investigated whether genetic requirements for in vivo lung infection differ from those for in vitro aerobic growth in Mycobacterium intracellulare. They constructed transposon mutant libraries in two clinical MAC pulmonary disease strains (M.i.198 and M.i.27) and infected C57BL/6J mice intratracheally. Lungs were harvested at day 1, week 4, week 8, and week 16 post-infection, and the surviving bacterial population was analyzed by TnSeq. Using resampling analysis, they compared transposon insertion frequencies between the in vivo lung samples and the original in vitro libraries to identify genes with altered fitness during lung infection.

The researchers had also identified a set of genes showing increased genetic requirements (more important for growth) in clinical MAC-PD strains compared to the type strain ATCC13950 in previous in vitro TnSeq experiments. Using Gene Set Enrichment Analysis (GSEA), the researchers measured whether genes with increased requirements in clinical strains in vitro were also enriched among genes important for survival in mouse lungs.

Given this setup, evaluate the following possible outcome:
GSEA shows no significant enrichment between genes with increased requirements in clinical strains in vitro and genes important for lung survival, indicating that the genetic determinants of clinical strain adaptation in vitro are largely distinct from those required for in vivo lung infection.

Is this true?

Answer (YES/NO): NO